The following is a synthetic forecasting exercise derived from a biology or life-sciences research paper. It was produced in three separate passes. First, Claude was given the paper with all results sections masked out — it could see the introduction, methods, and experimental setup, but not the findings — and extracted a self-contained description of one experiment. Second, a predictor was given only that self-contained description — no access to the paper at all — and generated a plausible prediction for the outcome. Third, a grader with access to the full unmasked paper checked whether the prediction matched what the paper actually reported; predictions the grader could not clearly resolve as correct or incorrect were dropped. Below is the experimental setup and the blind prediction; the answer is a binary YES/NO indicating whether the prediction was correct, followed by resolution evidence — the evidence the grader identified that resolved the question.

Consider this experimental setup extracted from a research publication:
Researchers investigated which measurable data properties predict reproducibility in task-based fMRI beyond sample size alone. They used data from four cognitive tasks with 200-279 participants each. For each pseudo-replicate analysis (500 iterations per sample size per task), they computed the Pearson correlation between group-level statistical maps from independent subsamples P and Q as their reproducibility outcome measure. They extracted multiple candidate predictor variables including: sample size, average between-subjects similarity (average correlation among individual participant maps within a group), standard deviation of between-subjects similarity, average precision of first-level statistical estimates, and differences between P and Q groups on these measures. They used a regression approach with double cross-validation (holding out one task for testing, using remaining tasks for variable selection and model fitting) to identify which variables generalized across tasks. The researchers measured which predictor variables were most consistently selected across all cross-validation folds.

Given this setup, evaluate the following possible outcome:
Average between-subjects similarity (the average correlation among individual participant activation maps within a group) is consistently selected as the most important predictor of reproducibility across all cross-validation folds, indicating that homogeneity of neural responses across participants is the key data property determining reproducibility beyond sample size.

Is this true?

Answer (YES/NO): NO